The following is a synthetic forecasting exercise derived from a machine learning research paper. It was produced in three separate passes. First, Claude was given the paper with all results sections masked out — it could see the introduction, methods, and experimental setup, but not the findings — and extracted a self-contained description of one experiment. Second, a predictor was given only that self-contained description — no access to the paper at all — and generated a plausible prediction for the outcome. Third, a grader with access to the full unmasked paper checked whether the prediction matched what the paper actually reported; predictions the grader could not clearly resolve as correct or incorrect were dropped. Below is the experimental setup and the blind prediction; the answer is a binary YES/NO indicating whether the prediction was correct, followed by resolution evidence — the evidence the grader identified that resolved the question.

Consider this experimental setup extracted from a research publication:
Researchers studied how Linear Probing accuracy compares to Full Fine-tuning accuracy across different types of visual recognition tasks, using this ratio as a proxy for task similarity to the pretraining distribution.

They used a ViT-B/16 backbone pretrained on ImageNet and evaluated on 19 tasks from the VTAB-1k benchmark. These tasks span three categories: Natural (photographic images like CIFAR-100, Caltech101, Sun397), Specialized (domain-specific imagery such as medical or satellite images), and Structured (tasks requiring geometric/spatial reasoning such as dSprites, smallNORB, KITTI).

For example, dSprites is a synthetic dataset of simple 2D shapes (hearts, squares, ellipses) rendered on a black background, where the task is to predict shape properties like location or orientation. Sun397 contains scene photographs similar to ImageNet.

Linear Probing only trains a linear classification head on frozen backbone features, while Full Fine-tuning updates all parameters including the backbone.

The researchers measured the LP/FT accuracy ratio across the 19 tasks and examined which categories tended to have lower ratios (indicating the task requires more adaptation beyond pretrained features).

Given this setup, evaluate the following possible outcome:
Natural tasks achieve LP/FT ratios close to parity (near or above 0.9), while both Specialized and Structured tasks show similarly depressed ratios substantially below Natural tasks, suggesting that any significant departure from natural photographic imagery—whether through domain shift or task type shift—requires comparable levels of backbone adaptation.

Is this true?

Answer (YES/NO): NO